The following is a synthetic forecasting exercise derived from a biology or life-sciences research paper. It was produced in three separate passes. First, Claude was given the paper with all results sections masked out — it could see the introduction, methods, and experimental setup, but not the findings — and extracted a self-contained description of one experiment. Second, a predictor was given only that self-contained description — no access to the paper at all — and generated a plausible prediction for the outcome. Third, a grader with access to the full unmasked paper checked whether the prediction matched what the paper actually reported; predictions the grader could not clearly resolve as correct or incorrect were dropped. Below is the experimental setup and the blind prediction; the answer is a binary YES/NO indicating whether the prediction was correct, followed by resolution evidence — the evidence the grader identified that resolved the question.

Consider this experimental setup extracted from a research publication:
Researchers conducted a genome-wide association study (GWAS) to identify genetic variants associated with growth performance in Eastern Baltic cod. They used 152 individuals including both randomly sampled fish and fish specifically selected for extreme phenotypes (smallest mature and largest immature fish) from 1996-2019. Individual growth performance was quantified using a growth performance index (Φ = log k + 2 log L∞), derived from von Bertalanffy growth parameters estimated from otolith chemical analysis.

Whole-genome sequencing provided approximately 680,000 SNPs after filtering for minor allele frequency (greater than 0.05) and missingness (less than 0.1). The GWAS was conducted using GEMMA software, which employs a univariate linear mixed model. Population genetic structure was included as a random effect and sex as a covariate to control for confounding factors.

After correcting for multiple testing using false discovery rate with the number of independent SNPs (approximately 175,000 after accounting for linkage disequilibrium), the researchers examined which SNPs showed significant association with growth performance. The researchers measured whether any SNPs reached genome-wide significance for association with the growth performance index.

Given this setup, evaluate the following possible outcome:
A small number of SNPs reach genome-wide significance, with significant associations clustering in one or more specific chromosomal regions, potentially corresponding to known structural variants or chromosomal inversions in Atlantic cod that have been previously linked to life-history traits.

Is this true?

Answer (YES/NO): NO